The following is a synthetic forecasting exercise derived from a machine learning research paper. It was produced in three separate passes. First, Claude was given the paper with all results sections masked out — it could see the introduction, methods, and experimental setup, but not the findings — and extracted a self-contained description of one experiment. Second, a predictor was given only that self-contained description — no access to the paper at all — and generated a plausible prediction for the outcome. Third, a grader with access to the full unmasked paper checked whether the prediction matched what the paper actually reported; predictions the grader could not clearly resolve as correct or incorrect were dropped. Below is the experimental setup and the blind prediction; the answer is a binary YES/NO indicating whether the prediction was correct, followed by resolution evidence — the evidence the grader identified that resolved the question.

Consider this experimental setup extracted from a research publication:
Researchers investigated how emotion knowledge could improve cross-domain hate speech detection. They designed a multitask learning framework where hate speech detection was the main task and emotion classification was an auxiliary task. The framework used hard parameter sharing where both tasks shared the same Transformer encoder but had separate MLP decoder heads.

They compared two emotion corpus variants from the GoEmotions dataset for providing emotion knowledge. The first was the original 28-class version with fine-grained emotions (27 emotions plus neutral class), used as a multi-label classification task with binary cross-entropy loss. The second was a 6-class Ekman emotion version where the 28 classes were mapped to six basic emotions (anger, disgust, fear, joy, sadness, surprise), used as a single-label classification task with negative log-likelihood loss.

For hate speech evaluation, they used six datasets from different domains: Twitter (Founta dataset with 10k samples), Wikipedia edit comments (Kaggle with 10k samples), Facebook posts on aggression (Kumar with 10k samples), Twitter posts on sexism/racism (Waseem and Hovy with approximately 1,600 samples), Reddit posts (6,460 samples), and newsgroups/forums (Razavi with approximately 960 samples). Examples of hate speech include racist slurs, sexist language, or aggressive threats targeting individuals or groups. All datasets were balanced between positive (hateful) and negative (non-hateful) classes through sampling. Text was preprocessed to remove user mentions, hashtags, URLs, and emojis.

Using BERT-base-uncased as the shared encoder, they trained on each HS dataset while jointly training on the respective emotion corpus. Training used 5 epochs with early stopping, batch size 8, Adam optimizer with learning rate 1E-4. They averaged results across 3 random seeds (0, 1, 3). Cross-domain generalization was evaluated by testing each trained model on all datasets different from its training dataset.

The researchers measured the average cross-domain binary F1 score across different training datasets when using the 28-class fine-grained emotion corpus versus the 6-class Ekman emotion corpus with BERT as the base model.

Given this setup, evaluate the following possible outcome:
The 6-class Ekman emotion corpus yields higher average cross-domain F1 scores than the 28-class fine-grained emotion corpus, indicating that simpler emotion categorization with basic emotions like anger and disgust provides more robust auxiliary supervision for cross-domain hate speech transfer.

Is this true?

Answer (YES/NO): YES